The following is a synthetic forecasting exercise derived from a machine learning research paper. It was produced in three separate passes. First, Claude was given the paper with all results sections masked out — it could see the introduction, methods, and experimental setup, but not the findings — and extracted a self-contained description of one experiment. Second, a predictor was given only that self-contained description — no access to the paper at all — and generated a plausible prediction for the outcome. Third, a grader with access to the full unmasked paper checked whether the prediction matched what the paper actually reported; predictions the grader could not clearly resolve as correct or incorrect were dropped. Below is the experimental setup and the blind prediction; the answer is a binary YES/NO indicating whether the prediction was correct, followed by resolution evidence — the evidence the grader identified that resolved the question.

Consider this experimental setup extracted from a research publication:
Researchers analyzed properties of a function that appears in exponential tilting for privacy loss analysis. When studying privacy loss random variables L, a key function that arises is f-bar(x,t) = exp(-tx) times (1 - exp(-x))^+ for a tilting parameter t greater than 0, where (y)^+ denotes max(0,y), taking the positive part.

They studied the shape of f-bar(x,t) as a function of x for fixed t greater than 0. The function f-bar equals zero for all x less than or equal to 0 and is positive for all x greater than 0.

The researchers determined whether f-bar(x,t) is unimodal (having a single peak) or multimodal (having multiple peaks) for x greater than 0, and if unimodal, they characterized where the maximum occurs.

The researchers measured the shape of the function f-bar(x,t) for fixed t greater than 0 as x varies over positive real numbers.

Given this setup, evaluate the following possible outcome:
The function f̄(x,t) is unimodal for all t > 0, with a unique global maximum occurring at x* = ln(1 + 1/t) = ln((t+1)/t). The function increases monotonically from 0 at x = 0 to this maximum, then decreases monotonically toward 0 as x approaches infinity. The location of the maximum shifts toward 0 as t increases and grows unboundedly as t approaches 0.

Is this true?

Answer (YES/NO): YES